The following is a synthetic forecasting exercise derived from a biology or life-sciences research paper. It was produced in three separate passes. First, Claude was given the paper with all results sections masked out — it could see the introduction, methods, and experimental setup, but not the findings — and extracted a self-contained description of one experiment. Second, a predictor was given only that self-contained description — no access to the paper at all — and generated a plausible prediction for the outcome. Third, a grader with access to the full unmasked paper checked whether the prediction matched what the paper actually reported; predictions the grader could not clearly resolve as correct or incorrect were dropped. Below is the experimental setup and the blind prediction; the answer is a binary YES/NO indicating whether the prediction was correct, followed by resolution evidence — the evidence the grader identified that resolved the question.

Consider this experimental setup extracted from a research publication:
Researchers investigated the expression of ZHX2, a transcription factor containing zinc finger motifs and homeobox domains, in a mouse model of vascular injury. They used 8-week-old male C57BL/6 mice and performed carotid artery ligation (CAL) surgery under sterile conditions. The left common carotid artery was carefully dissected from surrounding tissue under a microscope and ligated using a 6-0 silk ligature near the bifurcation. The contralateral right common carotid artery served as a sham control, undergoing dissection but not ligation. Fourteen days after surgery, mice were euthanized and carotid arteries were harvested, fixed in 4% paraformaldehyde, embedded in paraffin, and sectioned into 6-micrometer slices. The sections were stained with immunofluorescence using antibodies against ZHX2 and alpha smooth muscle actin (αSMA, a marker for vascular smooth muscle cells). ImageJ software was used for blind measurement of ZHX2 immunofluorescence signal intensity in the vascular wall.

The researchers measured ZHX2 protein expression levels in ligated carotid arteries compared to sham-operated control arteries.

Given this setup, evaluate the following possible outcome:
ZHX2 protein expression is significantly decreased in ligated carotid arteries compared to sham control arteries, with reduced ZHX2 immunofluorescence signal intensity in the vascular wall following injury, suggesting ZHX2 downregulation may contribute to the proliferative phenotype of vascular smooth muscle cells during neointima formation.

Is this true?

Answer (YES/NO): YES